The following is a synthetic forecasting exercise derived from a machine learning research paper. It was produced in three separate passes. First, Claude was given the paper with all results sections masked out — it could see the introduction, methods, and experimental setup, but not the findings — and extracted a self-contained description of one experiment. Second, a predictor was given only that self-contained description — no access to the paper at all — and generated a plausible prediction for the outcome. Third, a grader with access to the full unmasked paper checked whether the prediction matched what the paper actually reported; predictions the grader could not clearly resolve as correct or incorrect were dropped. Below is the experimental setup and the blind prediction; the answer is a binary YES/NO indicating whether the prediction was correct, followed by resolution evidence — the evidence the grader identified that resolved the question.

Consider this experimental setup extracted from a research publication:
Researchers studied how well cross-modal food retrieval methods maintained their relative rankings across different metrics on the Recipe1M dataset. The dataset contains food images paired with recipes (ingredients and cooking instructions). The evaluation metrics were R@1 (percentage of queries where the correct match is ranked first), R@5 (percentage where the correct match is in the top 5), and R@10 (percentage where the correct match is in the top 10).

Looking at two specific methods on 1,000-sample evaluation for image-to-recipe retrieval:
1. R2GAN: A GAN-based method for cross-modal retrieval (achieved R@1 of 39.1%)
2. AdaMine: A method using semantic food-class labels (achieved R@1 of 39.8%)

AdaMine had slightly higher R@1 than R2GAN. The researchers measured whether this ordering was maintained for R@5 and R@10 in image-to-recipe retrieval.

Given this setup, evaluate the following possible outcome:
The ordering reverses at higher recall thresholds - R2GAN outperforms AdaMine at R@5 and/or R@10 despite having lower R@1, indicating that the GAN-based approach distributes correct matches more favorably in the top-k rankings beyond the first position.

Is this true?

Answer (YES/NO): YES